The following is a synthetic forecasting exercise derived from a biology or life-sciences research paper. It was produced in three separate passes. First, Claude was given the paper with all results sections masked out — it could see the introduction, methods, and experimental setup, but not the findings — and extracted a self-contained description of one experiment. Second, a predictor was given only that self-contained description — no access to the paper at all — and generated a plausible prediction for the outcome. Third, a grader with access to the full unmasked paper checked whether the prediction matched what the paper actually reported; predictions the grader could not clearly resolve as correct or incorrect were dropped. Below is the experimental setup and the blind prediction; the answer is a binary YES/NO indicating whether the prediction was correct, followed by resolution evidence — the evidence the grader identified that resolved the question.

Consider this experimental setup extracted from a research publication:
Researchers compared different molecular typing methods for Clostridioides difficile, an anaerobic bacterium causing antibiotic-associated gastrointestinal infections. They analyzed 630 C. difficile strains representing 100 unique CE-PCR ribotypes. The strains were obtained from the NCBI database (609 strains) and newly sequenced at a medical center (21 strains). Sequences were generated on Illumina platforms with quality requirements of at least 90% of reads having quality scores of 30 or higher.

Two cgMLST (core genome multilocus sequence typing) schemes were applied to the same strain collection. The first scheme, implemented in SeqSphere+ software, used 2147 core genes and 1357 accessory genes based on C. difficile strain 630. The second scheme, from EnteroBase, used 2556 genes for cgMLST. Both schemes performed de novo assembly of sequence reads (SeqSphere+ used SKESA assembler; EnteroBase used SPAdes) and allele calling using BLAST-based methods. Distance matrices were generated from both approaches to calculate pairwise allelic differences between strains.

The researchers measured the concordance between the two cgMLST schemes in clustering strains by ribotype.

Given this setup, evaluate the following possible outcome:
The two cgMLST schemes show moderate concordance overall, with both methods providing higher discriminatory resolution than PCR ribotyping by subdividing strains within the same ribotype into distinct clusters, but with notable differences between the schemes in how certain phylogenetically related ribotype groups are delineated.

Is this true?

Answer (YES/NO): NO